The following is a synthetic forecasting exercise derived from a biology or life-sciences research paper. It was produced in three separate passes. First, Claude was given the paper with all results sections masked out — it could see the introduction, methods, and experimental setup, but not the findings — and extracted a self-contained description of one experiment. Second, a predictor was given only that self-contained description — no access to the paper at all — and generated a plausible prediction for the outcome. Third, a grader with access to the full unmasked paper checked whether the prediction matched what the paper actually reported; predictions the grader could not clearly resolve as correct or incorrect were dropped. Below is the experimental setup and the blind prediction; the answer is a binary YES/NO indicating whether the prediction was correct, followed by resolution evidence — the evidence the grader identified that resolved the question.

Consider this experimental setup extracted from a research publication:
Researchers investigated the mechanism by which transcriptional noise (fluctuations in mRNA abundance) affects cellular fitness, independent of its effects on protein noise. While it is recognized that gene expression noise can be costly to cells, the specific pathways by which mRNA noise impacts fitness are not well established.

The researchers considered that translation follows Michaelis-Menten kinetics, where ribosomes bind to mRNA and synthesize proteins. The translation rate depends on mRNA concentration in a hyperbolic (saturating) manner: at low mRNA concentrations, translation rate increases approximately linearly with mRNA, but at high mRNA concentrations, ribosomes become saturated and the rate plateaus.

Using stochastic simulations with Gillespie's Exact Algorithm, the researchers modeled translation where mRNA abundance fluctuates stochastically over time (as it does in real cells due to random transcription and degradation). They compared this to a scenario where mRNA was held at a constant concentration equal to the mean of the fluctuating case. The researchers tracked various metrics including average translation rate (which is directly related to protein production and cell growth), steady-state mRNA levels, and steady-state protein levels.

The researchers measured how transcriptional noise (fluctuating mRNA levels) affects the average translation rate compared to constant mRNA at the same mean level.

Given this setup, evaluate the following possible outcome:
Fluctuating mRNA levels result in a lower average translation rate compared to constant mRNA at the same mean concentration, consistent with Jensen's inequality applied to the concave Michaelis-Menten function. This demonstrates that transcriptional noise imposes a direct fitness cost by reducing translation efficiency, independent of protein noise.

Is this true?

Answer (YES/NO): YES